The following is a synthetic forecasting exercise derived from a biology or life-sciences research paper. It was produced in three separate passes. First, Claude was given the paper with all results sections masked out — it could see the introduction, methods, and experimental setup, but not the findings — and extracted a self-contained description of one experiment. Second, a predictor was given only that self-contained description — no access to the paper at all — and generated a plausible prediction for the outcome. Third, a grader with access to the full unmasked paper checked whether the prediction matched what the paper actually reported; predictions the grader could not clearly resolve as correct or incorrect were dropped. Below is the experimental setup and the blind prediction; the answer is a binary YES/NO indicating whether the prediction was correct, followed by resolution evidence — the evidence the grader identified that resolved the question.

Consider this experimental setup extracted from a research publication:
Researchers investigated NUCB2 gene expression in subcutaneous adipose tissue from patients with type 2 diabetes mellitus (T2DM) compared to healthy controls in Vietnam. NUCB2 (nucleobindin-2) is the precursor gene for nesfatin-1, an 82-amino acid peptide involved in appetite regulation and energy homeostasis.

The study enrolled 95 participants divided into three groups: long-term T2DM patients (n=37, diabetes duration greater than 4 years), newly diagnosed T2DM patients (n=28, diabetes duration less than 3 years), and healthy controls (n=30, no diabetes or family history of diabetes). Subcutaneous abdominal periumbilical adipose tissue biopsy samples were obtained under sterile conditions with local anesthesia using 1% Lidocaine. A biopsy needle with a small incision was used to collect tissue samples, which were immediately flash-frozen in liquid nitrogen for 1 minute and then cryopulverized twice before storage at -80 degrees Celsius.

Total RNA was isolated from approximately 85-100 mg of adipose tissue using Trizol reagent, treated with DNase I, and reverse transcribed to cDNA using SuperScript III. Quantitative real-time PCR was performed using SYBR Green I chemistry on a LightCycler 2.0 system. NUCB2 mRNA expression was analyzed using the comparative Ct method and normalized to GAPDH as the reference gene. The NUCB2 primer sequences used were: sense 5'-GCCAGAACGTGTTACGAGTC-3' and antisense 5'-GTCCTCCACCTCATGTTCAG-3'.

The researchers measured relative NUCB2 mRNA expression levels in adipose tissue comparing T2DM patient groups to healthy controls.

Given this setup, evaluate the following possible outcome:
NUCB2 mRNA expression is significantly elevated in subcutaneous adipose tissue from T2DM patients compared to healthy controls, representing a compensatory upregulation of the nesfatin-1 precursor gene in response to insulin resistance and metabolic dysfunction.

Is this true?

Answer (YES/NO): NO